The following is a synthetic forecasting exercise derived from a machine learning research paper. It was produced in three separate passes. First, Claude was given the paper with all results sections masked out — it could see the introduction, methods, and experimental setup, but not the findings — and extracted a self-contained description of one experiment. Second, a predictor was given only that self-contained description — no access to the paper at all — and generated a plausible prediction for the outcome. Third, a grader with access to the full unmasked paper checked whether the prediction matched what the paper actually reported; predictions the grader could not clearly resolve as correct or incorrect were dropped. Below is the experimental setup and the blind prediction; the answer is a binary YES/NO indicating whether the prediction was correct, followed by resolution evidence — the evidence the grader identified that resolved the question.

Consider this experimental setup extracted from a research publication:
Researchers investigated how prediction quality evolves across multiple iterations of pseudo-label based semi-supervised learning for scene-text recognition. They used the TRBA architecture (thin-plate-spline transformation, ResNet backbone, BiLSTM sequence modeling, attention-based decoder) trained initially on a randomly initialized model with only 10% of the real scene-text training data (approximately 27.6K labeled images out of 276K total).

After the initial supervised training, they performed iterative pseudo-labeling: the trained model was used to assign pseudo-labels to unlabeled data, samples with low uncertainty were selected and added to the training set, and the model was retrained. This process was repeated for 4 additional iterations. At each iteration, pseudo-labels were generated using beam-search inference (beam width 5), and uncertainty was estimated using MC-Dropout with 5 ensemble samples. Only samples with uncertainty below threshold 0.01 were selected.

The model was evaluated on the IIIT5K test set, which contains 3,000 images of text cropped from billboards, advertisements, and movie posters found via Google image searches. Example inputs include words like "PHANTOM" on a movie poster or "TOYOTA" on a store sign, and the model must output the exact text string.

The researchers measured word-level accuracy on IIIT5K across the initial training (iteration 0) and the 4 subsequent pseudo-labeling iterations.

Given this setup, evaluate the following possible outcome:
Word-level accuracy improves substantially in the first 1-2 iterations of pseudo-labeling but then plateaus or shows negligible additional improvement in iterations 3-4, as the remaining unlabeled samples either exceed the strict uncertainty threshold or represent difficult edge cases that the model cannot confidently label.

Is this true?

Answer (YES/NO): YES